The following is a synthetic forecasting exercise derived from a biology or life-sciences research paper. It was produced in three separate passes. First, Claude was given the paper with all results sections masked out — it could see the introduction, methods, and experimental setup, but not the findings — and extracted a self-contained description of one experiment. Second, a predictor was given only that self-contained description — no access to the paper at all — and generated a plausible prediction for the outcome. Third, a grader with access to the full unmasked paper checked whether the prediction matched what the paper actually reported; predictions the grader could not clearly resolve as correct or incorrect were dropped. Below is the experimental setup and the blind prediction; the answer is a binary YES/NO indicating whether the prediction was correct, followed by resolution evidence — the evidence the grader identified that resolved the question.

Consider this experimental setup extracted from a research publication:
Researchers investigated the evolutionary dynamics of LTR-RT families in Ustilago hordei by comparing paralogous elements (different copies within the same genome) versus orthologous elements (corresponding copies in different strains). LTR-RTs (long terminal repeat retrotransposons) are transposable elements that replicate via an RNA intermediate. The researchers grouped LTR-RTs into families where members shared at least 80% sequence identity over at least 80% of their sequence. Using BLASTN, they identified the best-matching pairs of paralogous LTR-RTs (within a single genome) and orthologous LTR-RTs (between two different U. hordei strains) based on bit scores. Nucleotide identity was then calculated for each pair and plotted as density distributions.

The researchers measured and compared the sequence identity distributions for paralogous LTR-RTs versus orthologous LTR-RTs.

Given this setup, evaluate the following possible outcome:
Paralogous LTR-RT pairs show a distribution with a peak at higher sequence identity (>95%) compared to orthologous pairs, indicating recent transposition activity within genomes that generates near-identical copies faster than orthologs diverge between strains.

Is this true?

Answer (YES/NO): YES